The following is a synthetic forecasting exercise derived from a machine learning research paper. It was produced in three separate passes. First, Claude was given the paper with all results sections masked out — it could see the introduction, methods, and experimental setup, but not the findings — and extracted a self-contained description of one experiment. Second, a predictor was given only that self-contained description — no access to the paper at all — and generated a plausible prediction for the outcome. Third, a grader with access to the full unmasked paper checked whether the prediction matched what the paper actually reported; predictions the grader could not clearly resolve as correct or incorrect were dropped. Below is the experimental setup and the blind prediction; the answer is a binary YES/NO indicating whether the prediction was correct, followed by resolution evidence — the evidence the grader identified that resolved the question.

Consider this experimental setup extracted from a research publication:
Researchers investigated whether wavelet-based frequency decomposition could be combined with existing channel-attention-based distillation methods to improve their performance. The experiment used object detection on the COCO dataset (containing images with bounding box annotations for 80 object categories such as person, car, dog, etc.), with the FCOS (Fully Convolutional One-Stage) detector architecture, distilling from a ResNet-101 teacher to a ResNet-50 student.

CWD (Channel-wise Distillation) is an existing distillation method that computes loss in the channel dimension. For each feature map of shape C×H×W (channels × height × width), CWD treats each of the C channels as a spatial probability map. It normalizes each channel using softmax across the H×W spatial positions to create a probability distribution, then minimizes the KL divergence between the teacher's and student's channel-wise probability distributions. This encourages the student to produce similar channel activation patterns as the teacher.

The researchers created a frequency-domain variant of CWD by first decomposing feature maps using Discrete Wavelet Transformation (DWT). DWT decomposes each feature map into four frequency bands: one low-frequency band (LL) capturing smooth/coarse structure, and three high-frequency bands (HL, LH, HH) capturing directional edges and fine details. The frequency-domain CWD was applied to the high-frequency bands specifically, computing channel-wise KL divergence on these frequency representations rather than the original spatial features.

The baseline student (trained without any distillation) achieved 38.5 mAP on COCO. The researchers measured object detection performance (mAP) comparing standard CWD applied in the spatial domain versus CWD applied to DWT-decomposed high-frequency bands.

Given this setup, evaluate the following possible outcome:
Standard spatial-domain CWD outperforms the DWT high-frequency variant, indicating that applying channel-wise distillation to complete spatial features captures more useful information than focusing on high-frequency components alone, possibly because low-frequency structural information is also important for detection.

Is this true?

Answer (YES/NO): NO